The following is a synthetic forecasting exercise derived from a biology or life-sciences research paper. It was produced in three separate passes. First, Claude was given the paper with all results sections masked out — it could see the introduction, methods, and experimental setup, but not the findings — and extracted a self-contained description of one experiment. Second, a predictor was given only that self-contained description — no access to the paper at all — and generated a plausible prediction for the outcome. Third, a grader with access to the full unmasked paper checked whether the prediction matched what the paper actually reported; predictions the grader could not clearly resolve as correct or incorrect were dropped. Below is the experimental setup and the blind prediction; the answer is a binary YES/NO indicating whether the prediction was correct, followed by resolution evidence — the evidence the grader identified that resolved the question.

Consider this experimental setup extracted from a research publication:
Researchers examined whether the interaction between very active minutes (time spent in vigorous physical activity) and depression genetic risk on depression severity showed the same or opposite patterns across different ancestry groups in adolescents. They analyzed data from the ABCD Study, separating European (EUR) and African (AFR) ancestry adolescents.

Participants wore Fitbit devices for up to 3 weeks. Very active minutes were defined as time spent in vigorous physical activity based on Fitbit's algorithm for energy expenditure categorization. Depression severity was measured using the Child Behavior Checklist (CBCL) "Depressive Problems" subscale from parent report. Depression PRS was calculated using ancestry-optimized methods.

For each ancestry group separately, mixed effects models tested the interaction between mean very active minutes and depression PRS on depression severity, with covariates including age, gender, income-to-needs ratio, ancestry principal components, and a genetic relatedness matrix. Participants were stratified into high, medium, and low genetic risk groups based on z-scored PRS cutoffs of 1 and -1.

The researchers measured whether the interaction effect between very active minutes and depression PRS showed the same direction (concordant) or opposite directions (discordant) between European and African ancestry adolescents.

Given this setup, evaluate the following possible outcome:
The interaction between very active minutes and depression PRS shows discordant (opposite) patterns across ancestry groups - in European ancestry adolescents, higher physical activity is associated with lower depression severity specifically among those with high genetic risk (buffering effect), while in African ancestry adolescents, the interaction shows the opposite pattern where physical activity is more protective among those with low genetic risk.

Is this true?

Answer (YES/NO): YES